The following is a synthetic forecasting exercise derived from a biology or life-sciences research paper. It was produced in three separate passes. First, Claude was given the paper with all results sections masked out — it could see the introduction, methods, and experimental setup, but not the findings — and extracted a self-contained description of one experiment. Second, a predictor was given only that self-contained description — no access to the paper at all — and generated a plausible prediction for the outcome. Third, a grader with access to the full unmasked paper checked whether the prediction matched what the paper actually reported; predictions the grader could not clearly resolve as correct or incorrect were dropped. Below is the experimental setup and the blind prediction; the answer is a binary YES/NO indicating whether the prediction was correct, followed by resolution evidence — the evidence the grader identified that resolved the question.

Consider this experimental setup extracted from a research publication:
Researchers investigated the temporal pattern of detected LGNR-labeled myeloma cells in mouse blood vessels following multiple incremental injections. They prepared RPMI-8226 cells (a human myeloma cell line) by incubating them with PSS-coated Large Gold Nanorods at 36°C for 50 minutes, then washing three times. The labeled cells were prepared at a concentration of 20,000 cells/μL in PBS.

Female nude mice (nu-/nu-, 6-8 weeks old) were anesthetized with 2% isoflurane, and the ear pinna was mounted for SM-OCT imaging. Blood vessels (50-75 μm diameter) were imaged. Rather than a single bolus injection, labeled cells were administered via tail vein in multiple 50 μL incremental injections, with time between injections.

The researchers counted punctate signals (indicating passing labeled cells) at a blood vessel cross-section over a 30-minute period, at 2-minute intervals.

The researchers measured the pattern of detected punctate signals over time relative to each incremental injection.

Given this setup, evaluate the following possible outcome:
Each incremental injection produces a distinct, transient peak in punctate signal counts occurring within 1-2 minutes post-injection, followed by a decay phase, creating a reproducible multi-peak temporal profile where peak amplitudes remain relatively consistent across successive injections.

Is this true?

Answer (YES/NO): NO